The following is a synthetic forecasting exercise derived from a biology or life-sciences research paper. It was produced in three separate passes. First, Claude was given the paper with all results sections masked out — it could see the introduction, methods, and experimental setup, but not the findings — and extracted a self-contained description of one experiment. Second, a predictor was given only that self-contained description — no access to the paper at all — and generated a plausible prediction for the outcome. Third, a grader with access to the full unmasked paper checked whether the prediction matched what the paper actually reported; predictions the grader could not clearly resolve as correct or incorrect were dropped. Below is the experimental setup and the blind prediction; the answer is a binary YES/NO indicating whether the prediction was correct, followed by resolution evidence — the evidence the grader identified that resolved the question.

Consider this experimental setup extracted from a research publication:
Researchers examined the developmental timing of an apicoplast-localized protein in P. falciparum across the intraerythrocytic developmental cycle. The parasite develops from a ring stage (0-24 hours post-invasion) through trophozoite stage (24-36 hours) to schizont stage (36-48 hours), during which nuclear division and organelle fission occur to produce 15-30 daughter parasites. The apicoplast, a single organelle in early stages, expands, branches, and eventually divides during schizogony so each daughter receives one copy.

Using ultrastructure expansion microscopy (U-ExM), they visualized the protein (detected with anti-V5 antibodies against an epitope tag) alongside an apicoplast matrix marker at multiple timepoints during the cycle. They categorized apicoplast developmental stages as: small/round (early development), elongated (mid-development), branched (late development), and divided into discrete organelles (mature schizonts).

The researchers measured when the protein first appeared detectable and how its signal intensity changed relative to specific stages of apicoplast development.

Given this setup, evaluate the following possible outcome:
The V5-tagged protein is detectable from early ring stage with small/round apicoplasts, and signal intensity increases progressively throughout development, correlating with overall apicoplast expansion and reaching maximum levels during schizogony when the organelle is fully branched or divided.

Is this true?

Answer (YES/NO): NO